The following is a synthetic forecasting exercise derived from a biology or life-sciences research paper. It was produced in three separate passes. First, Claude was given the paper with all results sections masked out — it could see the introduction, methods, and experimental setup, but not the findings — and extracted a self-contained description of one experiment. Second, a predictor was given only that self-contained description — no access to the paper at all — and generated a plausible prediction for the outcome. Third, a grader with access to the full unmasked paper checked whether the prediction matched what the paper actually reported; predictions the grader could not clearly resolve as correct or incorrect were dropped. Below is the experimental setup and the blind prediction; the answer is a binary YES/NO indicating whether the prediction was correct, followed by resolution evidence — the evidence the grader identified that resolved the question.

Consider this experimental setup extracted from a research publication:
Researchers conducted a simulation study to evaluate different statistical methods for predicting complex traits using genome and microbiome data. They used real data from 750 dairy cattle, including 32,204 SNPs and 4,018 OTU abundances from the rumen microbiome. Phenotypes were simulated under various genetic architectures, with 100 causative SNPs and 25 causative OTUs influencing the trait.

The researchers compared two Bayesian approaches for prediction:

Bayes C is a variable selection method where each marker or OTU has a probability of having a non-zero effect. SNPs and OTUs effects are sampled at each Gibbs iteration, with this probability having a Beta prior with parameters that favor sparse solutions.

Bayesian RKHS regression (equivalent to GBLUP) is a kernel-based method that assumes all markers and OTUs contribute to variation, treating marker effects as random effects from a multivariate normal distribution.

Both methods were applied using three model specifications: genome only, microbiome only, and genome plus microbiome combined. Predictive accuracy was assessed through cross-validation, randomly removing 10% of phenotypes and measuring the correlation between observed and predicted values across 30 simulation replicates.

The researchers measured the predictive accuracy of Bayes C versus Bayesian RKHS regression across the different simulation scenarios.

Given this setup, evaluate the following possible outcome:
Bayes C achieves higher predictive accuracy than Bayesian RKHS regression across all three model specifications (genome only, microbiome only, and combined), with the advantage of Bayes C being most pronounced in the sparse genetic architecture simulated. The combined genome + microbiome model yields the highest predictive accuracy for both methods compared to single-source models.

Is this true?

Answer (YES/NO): NO